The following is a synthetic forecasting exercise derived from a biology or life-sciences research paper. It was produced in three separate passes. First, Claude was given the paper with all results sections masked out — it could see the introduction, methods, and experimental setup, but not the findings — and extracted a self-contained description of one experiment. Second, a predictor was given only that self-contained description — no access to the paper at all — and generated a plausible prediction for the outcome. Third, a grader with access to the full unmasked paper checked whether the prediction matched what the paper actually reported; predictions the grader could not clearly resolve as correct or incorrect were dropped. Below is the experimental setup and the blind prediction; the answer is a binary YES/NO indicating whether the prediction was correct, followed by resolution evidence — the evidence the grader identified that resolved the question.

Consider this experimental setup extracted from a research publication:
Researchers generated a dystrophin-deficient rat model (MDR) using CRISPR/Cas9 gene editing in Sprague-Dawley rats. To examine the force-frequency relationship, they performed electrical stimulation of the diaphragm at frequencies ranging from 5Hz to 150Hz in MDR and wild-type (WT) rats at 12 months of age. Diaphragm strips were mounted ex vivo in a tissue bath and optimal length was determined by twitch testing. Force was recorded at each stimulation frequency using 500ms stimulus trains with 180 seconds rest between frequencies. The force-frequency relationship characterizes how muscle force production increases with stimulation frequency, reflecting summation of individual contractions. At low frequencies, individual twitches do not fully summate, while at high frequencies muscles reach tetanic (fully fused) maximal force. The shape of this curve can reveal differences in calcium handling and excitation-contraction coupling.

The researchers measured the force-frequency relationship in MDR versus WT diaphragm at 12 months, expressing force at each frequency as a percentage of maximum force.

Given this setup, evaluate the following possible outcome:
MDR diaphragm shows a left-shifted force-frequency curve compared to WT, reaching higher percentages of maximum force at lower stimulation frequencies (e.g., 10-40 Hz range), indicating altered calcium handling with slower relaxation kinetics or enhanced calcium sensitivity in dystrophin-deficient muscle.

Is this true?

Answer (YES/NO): NO